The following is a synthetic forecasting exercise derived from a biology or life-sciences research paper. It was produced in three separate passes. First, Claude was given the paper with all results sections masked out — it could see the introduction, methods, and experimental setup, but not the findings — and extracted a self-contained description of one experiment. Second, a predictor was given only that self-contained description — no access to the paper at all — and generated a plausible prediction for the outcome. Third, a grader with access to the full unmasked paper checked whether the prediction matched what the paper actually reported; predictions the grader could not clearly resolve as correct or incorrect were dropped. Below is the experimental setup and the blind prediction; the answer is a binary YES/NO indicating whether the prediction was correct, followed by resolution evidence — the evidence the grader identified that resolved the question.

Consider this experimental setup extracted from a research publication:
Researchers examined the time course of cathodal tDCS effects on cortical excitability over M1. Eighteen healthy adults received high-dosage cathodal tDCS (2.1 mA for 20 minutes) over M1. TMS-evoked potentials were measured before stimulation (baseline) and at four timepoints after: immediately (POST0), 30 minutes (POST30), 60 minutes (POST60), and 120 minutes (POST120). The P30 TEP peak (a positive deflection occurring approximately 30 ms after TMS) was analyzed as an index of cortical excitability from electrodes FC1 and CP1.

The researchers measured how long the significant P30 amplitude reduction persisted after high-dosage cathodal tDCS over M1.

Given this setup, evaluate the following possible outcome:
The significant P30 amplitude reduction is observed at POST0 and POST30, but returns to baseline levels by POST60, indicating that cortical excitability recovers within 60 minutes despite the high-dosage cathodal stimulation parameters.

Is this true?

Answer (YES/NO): NO